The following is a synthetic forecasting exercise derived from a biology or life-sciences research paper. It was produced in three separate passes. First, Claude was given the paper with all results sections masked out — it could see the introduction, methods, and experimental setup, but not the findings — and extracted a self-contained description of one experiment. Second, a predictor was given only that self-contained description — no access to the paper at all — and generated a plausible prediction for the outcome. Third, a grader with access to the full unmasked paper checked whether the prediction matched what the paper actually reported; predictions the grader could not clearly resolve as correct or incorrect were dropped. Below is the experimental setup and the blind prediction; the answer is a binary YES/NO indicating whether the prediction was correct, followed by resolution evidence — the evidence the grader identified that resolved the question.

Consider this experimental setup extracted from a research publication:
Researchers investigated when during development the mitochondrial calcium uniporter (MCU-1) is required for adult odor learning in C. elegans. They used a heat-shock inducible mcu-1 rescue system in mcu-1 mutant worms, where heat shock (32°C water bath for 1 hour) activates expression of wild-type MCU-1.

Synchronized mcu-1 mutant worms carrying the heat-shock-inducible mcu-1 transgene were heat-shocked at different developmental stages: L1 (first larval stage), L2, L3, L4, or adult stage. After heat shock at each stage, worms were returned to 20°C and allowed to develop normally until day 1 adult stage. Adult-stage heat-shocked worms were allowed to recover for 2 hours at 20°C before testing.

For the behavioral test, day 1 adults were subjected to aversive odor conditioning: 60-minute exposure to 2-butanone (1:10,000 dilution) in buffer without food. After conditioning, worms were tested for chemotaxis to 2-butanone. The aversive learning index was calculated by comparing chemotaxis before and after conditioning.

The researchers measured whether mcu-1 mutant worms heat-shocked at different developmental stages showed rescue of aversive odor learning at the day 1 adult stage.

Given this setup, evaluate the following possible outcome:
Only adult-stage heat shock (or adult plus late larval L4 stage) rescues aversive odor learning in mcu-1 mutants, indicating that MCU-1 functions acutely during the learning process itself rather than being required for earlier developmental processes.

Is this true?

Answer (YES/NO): NO